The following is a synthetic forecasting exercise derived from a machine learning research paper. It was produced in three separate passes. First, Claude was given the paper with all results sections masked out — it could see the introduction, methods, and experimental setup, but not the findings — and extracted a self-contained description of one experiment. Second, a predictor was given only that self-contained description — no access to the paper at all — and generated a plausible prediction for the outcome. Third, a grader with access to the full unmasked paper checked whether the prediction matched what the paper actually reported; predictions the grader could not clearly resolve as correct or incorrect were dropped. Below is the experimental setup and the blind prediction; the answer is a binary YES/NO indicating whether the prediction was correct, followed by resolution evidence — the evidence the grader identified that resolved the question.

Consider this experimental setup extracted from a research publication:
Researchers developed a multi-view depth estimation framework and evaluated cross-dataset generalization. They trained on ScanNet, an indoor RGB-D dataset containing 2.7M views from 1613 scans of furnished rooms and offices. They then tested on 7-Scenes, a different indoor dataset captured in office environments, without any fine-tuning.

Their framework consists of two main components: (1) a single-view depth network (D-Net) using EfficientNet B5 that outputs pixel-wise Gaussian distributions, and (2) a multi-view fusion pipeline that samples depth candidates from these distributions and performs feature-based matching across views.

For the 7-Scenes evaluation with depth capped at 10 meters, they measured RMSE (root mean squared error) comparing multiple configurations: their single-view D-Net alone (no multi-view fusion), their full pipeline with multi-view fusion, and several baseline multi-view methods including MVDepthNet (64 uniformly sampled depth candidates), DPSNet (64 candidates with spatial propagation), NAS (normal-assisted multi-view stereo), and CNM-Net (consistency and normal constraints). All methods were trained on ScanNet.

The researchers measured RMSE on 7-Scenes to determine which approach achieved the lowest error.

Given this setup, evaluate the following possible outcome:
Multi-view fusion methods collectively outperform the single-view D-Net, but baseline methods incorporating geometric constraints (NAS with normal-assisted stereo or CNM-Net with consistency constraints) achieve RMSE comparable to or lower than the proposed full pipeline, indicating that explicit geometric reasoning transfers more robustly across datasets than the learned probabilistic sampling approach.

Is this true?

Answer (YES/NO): NO